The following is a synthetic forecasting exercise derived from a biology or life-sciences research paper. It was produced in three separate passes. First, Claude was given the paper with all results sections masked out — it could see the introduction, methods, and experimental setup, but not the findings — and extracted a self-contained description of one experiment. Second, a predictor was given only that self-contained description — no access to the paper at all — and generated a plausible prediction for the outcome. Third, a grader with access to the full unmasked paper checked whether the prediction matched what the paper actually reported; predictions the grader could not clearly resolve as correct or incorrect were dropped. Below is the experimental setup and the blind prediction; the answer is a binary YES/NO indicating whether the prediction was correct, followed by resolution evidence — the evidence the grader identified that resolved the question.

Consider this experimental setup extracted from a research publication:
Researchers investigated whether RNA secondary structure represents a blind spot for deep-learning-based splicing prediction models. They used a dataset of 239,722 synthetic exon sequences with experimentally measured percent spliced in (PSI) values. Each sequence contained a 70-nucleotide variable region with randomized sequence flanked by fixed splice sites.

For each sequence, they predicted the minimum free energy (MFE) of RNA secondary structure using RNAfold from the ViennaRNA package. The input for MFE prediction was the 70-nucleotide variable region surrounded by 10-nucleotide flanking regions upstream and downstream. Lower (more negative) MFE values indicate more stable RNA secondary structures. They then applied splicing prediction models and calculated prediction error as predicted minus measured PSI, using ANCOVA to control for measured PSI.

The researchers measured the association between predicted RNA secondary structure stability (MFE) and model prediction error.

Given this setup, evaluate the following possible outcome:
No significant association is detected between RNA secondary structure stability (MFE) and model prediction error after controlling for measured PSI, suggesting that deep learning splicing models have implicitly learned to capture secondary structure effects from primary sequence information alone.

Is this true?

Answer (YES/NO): NO